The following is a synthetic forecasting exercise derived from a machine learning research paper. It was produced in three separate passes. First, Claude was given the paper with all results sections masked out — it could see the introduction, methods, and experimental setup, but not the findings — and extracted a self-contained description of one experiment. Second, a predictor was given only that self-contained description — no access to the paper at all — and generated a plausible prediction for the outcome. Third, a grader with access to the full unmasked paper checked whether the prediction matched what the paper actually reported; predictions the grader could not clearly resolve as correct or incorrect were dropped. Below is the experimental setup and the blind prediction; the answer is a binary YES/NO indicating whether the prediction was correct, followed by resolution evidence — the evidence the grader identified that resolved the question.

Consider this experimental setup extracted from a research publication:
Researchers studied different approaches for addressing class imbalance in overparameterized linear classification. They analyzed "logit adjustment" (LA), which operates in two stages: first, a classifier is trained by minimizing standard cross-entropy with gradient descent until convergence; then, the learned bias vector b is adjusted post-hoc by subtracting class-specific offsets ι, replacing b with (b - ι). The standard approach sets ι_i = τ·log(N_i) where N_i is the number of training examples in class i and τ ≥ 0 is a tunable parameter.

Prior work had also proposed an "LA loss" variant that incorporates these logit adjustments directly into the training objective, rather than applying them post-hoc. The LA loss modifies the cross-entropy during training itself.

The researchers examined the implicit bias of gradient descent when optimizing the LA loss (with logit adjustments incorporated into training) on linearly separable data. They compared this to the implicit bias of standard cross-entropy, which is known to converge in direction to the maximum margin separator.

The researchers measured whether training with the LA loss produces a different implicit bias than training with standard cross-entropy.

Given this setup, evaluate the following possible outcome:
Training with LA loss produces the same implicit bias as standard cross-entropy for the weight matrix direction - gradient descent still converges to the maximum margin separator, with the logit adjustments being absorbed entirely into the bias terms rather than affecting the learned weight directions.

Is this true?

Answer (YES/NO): YES